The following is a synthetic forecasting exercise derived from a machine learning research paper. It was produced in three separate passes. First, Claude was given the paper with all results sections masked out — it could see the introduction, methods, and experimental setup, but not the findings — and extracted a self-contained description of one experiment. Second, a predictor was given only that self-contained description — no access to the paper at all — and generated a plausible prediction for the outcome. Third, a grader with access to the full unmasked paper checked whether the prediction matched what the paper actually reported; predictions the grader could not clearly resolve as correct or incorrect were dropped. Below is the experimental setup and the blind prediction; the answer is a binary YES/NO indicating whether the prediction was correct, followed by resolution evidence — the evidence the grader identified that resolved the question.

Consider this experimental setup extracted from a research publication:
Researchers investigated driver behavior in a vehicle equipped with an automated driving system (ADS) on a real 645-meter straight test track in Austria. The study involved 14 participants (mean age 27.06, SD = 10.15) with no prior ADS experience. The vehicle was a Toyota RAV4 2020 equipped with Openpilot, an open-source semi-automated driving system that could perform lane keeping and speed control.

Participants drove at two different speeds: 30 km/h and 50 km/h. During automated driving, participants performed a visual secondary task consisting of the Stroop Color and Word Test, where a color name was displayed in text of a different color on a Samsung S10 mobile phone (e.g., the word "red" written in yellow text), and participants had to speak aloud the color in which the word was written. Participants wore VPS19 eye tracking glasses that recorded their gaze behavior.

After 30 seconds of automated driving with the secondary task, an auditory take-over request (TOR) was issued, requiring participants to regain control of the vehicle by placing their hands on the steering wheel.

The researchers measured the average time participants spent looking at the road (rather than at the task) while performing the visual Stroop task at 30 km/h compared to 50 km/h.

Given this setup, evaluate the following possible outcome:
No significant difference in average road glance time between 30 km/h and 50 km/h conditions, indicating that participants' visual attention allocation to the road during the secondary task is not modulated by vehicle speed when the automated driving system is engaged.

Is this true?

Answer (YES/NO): NO